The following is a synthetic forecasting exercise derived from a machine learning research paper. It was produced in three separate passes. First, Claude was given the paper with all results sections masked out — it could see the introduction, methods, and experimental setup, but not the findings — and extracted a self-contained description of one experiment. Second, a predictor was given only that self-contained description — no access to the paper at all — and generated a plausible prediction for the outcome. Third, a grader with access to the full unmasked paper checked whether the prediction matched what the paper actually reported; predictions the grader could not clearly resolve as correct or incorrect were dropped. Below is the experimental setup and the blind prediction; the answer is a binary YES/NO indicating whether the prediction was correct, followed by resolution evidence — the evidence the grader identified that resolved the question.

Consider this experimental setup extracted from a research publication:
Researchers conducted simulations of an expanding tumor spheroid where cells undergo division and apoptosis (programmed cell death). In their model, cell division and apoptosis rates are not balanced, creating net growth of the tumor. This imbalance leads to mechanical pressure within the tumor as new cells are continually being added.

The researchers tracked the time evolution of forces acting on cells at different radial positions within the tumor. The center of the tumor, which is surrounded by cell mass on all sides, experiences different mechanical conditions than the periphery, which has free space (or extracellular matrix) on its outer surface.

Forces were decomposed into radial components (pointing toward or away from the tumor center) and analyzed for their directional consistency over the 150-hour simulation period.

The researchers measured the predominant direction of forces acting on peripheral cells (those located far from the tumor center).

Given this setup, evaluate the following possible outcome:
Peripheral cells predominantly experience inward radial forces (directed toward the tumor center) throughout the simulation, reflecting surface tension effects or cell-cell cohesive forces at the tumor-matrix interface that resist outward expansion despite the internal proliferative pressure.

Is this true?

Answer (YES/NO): NO